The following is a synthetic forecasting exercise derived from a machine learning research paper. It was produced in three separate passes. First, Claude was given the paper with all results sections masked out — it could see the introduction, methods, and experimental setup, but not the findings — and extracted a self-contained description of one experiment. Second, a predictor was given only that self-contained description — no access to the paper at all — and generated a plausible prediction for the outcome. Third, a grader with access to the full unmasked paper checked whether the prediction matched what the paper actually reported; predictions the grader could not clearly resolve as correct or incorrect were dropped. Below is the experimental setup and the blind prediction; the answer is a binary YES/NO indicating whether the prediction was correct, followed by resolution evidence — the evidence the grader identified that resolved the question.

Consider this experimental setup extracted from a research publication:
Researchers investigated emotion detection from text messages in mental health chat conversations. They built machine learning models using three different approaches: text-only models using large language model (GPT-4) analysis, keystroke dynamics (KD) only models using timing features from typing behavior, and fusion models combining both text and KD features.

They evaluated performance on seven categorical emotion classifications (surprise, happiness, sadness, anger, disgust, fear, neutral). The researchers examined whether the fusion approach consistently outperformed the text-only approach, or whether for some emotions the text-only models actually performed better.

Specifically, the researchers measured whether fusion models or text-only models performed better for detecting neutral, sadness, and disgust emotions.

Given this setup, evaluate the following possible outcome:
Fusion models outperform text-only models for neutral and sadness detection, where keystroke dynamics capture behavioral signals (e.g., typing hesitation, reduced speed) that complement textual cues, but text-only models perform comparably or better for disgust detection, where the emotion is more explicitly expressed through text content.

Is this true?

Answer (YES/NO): NO